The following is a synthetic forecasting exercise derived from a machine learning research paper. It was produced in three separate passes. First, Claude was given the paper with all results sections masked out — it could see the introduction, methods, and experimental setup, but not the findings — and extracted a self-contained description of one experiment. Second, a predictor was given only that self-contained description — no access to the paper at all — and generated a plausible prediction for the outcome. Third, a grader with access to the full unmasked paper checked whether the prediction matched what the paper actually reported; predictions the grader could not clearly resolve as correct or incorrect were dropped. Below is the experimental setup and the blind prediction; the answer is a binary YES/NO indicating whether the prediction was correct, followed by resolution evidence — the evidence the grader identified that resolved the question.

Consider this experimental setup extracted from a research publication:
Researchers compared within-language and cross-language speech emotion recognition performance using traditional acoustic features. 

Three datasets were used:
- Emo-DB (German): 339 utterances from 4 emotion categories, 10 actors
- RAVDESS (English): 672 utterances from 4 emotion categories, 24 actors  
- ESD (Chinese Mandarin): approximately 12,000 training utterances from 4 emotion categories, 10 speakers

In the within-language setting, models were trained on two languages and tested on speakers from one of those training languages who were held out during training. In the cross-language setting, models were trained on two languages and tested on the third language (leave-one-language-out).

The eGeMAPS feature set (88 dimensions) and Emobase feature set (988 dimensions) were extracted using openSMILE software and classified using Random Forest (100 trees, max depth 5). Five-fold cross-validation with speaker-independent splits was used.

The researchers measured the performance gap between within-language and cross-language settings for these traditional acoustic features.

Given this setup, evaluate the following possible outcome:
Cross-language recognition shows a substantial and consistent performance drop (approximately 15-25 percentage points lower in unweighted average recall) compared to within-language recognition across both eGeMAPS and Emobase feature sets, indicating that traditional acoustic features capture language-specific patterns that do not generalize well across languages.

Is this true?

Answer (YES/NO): NO